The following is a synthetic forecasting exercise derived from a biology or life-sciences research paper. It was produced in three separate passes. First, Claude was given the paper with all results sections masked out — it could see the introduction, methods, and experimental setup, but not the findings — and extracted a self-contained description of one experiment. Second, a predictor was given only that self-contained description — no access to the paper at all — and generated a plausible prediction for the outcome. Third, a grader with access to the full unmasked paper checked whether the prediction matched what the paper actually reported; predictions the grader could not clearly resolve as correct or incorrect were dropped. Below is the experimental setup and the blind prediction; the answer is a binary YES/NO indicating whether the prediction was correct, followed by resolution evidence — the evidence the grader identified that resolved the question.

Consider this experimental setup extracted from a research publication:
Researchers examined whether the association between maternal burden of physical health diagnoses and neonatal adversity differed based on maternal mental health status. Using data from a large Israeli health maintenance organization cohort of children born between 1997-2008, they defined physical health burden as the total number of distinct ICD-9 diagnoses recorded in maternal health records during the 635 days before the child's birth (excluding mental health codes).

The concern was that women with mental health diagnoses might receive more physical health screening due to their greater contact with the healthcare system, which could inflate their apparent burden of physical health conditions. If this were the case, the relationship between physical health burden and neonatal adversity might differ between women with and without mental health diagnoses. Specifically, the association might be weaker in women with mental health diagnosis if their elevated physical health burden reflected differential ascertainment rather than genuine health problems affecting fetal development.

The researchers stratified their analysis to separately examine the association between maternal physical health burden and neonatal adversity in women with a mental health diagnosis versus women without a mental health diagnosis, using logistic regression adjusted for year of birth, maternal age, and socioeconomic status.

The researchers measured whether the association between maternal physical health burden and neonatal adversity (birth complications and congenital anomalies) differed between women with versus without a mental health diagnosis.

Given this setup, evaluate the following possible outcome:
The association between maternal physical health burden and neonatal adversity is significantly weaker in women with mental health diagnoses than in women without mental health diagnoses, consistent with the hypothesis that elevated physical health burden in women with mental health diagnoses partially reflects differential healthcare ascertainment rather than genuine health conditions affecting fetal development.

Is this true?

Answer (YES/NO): NO